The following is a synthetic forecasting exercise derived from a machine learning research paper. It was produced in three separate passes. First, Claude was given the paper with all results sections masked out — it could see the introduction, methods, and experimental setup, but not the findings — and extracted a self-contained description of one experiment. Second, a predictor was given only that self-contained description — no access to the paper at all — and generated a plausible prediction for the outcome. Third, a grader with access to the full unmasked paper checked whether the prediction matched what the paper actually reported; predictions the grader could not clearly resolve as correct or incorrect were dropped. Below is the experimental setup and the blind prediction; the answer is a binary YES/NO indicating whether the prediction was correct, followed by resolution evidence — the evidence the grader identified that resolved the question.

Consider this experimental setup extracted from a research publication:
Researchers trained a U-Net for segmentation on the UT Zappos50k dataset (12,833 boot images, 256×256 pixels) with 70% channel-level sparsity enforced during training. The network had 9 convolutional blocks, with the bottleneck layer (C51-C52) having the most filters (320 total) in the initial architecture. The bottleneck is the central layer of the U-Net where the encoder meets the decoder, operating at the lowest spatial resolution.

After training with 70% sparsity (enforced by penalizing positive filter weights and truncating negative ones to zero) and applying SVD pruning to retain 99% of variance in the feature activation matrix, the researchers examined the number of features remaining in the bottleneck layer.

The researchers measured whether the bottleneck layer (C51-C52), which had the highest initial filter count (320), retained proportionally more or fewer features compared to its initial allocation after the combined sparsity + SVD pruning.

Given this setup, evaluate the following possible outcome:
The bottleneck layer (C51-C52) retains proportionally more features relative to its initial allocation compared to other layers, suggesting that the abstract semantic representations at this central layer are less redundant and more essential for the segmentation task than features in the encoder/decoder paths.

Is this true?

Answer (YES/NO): NO